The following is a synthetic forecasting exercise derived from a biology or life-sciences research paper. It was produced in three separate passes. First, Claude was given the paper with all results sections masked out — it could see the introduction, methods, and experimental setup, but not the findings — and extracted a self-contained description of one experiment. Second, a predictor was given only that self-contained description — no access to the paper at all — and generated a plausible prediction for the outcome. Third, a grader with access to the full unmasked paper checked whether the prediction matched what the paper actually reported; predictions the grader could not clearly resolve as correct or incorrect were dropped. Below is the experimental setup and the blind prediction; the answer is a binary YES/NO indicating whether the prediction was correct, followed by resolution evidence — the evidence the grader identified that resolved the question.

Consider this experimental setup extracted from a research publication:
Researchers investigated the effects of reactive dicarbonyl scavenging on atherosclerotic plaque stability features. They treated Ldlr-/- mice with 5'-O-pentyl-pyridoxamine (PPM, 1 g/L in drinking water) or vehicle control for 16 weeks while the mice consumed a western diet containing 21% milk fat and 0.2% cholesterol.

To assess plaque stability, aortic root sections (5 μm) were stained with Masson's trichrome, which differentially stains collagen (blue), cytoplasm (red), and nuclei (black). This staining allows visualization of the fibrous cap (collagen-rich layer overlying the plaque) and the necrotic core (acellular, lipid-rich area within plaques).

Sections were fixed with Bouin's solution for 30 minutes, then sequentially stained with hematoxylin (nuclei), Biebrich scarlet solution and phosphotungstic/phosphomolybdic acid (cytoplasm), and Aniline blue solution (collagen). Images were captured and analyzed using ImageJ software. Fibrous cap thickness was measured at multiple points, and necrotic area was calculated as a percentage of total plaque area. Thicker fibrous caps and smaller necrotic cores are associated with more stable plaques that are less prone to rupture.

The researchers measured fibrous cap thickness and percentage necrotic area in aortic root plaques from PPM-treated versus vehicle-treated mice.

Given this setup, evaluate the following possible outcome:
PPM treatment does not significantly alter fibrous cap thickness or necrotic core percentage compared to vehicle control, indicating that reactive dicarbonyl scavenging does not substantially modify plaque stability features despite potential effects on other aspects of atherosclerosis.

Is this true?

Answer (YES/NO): NO